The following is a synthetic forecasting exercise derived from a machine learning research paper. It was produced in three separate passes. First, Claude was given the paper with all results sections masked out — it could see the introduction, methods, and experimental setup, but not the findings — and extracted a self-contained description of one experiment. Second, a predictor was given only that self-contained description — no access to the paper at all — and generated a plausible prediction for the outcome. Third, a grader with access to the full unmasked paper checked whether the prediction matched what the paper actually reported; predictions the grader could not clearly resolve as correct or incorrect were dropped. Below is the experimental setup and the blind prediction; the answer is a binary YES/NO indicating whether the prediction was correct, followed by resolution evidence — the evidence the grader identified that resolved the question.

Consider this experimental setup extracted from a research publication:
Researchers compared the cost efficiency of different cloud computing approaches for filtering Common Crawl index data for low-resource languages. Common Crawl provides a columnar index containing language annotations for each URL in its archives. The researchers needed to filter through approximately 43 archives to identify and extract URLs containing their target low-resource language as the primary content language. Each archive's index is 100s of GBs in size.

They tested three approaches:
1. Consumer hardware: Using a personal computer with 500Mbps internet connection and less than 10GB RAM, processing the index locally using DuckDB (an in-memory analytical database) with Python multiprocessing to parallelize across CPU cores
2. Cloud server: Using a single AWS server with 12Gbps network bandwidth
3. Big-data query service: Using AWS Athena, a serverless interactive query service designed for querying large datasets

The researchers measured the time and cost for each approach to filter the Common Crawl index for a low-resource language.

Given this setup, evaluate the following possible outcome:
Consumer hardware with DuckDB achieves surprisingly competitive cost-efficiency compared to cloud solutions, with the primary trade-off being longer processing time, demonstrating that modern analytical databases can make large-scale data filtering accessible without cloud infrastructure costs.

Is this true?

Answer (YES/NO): YES